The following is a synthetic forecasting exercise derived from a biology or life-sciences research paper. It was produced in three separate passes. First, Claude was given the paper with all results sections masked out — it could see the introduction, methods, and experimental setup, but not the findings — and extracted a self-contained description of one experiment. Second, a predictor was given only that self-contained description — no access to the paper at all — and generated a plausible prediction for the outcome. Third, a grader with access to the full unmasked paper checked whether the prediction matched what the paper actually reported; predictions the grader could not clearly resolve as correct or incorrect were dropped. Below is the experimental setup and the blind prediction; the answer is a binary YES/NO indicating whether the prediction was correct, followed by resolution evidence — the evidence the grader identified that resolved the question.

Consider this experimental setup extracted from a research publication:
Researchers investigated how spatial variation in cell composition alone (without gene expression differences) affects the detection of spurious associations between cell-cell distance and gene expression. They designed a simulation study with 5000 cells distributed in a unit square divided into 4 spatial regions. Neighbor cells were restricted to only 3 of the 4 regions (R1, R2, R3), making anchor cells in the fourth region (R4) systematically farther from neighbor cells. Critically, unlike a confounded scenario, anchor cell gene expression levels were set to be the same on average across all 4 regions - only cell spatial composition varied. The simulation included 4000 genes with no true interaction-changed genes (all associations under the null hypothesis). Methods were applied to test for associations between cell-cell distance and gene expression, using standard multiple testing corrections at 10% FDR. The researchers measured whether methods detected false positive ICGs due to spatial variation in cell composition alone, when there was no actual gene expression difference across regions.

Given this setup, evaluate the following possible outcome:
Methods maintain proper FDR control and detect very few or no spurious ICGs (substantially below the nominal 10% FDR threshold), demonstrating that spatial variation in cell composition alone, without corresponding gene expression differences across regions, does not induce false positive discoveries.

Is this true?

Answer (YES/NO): NO